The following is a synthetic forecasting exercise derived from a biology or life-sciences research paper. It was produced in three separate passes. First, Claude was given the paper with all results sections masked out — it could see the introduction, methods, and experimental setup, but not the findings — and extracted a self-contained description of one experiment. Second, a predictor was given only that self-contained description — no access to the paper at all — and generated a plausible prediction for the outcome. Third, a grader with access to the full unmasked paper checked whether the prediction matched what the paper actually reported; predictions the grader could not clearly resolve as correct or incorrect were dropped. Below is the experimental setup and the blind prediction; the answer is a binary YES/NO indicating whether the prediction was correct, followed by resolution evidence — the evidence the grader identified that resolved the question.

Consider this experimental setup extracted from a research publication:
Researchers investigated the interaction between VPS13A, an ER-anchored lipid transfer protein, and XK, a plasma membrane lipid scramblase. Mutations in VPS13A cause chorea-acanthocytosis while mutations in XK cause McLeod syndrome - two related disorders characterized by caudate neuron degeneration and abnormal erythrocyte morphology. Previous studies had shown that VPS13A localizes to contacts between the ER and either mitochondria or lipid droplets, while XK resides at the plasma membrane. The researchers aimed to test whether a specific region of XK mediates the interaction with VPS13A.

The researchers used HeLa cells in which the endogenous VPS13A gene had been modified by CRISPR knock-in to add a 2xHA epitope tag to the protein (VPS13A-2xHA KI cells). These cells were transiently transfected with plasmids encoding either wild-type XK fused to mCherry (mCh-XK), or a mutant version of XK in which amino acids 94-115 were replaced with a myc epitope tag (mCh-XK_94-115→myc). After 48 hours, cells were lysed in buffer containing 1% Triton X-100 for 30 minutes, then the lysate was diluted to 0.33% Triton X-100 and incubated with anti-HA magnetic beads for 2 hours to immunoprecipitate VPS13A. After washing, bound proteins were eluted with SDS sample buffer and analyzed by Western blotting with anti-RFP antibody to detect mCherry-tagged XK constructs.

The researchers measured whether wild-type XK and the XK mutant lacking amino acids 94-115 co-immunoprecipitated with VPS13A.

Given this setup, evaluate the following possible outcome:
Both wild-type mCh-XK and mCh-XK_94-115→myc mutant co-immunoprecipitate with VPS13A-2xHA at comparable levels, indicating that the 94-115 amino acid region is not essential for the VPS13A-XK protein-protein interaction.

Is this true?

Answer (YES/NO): NO